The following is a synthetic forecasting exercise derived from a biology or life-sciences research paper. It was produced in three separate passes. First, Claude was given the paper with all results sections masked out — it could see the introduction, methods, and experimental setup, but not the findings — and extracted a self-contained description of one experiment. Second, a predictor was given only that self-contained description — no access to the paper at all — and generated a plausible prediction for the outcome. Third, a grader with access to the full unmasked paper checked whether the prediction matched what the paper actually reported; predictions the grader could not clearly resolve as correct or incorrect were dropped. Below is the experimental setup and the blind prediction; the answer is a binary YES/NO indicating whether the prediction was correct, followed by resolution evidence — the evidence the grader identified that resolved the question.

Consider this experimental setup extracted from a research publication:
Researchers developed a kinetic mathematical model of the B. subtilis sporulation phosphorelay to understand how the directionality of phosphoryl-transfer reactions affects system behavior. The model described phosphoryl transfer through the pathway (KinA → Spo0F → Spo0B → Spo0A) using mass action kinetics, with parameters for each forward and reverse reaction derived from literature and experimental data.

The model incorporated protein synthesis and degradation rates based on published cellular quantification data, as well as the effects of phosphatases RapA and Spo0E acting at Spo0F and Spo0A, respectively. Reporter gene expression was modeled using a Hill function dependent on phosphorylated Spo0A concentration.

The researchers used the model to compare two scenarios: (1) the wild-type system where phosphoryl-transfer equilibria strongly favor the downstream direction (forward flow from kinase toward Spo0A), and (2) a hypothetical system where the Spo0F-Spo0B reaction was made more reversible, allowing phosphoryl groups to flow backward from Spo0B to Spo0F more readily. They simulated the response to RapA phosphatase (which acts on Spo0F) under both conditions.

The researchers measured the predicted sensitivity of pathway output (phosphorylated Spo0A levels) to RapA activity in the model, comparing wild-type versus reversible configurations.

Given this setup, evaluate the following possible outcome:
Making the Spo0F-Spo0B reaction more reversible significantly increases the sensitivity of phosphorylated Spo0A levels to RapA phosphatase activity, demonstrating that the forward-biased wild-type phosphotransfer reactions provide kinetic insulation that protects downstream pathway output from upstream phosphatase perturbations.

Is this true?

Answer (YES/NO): YES